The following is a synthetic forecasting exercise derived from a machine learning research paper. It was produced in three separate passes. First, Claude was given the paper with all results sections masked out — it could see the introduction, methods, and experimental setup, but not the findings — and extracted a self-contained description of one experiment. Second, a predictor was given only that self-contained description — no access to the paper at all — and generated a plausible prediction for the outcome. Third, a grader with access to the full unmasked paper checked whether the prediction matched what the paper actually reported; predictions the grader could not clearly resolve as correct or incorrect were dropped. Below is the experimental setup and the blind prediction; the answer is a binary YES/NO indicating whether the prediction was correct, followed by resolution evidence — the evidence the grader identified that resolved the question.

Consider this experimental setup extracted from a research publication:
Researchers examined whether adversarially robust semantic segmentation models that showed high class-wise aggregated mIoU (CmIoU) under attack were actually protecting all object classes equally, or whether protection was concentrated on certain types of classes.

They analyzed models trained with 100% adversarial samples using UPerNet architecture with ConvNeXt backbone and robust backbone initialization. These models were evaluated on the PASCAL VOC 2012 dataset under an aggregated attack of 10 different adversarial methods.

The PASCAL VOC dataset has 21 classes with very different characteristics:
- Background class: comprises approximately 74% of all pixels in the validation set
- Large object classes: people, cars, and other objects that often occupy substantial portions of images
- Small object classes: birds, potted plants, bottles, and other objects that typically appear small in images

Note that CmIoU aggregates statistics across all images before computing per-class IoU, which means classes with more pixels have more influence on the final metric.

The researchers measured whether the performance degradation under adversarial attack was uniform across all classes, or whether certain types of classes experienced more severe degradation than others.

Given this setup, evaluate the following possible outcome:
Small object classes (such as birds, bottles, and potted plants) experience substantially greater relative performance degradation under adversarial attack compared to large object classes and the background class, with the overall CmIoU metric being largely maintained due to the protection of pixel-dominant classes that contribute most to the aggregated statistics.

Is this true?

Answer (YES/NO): YES